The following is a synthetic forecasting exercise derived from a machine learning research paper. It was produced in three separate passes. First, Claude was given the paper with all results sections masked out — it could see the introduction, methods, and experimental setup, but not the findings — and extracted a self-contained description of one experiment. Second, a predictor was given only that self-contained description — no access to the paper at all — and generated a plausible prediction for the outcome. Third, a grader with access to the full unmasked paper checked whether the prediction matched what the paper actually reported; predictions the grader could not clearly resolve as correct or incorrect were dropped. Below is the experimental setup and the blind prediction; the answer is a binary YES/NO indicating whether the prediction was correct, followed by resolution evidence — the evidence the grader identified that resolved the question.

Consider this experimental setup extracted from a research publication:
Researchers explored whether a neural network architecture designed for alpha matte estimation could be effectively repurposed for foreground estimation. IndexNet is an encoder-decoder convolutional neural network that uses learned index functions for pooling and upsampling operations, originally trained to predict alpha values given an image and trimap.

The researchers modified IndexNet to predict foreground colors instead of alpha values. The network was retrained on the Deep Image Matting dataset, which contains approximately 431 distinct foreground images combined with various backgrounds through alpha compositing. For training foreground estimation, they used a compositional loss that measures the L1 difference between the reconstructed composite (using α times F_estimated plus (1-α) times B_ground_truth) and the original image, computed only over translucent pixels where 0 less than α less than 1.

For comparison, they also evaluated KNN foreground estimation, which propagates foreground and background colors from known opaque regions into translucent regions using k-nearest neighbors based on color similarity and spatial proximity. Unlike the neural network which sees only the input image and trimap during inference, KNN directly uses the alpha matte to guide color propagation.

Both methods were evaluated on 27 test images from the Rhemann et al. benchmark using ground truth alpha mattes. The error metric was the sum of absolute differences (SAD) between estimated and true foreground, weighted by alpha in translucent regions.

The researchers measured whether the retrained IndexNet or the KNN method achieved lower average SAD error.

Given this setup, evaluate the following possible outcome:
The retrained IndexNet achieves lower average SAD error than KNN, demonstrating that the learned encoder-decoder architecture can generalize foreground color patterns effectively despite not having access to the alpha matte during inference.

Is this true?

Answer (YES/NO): YES